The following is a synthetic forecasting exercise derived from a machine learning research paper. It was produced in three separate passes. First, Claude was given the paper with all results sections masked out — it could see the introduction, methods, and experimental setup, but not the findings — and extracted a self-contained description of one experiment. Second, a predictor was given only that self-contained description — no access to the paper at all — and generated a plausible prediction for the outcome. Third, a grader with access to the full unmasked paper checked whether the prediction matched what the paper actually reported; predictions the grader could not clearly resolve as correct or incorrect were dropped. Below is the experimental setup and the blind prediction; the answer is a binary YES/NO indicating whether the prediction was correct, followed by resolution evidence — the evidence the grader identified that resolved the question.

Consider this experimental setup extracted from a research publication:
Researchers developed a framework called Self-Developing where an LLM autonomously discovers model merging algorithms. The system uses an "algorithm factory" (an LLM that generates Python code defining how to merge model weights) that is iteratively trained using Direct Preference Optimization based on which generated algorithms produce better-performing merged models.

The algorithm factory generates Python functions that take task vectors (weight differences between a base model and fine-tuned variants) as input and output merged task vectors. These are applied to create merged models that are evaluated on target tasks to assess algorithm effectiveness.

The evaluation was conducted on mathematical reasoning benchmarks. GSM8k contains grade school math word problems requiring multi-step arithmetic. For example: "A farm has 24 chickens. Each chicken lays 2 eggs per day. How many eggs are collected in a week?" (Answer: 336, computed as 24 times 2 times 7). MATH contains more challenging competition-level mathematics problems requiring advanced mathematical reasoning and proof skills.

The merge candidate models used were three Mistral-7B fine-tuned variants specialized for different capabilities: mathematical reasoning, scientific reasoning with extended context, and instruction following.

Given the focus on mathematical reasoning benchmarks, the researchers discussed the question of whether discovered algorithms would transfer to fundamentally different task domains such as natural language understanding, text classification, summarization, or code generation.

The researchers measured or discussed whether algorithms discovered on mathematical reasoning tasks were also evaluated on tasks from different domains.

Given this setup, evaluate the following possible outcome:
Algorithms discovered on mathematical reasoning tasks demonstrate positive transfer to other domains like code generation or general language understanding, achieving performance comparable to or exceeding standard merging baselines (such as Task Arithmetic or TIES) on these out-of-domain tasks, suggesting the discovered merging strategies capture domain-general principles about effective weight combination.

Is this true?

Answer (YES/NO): NO